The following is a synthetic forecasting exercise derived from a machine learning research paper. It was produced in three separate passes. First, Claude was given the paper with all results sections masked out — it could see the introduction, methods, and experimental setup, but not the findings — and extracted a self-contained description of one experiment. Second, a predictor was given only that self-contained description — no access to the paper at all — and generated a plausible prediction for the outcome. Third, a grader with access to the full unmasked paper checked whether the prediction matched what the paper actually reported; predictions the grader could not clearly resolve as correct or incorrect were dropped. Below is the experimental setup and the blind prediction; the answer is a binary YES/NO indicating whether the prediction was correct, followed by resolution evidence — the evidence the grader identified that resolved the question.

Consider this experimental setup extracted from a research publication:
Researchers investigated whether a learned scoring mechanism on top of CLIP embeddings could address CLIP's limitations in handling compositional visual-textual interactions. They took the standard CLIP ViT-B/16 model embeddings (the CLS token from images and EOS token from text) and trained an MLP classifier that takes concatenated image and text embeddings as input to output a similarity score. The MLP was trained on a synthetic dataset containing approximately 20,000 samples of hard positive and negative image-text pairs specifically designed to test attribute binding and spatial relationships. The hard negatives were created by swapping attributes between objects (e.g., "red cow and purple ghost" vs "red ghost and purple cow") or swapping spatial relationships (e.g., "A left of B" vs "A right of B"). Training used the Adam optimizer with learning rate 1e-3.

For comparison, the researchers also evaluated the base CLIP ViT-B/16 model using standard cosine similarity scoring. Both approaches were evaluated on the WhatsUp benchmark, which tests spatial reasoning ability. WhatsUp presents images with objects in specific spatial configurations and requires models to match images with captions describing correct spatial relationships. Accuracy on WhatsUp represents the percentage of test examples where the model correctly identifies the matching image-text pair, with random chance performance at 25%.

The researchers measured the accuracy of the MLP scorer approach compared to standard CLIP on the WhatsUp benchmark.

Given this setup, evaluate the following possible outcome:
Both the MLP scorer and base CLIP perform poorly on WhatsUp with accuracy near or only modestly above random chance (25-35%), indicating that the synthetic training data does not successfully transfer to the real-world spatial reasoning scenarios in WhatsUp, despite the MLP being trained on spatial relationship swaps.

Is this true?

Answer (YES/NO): YES